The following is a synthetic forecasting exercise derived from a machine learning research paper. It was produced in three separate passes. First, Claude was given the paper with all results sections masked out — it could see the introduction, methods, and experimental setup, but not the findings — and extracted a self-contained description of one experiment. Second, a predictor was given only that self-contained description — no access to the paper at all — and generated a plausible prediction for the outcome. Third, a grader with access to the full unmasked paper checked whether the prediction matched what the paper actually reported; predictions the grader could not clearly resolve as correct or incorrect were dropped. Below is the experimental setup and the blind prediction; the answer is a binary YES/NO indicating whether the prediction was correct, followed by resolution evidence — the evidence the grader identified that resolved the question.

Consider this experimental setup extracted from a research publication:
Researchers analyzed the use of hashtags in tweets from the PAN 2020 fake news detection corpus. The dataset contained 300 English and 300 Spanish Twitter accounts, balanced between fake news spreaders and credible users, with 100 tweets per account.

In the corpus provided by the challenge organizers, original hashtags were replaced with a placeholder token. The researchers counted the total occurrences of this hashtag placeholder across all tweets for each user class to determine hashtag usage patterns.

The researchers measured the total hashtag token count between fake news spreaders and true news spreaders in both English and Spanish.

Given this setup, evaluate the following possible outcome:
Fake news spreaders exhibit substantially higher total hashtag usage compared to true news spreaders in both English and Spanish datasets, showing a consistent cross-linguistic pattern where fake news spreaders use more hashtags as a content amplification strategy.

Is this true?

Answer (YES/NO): NO